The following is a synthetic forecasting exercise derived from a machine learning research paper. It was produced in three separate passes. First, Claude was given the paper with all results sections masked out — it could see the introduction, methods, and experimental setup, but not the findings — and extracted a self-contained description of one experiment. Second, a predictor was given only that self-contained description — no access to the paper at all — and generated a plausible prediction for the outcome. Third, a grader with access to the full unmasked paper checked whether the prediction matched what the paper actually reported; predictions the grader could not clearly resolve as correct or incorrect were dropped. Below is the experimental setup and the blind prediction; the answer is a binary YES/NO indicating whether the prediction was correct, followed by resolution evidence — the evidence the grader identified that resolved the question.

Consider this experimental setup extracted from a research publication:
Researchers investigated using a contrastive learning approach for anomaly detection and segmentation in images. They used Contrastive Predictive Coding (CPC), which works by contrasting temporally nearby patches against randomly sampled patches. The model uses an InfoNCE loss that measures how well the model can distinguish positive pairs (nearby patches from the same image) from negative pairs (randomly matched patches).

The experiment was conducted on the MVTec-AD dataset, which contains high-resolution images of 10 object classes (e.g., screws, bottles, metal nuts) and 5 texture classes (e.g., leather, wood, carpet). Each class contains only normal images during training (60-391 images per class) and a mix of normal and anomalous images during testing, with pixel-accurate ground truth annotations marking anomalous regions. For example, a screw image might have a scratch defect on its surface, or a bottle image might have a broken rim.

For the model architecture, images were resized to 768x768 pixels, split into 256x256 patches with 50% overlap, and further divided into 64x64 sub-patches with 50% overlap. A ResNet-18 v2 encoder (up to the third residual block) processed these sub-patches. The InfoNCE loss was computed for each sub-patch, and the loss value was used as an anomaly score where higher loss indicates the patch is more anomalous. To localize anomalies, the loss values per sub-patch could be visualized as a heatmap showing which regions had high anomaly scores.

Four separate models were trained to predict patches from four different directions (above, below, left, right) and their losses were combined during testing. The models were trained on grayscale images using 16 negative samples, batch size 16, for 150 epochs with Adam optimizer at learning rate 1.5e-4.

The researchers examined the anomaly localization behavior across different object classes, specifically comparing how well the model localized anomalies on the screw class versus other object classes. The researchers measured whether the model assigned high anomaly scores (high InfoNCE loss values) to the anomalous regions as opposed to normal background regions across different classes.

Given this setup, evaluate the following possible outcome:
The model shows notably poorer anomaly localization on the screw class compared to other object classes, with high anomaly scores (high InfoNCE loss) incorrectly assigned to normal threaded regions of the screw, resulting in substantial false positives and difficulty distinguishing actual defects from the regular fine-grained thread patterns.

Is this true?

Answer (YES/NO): NO